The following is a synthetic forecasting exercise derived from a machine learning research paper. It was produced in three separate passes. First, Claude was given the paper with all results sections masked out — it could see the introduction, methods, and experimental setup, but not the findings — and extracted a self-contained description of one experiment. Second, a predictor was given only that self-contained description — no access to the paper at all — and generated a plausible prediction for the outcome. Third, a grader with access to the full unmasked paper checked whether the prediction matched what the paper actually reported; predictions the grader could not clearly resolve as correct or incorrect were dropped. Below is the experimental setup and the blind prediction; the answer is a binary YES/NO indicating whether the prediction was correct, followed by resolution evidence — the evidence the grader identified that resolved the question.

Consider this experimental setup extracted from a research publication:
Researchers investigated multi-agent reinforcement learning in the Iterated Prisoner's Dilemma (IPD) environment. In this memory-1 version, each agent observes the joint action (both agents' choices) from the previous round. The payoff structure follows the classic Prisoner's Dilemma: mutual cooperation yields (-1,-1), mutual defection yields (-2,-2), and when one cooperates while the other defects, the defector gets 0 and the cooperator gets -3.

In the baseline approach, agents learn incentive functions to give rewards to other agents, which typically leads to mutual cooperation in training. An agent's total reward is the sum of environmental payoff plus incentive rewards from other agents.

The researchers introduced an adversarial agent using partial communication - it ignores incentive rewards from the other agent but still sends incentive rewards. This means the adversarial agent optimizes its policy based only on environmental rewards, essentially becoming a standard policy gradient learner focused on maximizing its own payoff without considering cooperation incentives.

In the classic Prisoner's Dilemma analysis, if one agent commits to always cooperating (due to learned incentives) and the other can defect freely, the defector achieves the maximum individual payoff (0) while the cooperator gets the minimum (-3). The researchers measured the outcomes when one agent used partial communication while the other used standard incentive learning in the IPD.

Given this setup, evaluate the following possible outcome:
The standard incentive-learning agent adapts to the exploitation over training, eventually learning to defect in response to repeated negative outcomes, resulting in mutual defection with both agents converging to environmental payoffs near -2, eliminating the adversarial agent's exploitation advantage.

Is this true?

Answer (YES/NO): NO